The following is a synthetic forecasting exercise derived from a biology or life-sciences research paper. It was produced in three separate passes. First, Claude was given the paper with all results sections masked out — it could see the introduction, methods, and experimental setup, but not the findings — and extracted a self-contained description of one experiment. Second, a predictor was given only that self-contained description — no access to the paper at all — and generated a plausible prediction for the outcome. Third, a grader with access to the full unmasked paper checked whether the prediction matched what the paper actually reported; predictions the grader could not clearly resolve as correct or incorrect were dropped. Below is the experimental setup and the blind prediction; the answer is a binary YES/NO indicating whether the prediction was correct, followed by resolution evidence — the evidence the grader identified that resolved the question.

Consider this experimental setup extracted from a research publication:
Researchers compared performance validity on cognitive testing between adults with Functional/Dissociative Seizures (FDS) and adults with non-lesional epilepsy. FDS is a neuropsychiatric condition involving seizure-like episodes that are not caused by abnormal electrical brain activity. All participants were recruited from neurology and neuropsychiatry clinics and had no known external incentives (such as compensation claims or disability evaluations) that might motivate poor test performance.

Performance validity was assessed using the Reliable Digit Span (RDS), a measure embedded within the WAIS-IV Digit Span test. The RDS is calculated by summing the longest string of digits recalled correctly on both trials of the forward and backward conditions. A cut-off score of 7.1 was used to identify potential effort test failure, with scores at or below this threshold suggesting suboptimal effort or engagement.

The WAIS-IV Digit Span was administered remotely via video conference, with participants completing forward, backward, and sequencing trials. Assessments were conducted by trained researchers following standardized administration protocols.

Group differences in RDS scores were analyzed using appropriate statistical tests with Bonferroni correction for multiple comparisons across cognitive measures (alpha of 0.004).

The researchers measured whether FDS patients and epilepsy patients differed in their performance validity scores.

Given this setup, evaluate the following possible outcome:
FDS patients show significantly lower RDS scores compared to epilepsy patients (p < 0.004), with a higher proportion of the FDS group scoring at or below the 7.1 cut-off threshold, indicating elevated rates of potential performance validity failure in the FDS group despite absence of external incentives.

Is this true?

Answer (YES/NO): NO